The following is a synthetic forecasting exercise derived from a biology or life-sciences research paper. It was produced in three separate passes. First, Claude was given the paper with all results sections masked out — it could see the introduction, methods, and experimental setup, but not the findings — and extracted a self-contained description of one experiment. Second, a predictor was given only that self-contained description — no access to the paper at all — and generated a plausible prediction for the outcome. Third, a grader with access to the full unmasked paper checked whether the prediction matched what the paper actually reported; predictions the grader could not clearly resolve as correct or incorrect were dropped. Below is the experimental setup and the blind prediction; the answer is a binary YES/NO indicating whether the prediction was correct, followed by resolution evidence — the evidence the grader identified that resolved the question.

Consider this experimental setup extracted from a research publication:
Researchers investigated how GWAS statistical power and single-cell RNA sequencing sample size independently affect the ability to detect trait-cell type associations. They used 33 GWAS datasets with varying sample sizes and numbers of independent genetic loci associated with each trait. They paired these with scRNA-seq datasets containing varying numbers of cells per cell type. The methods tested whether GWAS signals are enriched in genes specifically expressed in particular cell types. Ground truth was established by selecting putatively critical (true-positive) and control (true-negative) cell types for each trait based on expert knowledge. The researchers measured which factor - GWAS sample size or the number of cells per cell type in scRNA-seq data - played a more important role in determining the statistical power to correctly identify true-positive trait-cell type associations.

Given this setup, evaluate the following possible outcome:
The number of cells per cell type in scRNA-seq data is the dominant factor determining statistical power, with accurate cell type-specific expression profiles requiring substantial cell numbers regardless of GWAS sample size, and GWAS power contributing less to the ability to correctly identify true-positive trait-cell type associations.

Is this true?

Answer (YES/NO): NO